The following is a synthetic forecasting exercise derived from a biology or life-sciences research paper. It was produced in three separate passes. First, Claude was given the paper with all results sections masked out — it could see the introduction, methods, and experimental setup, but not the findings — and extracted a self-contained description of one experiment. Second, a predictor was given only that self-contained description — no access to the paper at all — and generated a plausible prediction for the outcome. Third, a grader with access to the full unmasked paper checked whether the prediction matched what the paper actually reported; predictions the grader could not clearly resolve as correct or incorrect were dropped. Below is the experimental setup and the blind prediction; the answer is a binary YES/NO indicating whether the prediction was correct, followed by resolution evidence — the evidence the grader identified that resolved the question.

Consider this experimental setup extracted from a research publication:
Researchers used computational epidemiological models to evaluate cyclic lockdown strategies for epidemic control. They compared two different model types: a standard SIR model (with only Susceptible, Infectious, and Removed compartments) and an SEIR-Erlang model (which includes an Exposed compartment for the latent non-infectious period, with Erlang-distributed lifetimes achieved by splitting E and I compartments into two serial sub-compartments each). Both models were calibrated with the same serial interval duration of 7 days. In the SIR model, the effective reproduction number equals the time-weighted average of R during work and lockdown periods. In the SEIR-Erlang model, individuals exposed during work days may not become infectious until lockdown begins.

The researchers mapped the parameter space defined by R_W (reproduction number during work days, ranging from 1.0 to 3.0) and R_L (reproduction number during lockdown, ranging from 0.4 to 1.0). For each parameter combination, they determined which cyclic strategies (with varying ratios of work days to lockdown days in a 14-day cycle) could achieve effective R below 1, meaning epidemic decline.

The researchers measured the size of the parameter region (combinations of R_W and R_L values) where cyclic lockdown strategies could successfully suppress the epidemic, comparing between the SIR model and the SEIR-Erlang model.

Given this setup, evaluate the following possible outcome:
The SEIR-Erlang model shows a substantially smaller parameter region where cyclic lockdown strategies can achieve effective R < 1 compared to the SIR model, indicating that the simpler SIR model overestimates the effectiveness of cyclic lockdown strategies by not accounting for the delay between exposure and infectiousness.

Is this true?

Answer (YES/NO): NO